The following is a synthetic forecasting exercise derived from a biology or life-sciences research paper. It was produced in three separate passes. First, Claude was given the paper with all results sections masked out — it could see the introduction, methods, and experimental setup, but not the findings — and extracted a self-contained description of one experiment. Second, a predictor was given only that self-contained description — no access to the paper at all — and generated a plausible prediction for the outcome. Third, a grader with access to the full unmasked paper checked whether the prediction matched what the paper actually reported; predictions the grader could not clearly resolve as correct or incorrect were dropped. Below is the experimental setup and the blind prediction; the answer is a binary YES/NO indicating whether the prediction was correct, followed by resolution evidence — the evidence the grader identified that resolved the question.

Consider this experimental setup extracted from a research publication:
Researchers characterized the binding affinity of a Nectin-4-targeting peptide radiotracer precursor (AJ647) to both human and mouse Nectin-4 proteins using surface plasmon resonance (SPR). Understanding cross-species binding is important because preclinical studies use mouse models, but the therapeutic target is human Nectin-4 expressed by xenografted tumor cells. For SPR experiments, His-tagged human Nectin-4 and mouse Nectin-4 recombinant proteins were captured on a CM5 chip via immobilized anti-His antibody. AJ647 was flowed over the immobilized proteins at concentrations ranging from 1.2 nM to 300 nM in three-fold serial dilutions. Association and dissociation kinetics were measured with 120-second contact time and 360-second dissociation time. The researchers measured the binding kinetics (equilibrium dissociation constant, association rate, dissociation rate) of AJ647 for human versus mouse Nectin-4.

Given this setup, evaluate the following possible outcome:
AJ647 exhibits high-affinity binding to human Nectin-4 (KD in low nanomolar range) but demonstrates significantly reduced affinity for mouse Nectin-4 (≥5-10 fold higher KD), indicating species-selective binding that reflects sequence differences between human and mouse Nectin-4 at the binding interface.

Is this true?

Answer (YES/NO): NO